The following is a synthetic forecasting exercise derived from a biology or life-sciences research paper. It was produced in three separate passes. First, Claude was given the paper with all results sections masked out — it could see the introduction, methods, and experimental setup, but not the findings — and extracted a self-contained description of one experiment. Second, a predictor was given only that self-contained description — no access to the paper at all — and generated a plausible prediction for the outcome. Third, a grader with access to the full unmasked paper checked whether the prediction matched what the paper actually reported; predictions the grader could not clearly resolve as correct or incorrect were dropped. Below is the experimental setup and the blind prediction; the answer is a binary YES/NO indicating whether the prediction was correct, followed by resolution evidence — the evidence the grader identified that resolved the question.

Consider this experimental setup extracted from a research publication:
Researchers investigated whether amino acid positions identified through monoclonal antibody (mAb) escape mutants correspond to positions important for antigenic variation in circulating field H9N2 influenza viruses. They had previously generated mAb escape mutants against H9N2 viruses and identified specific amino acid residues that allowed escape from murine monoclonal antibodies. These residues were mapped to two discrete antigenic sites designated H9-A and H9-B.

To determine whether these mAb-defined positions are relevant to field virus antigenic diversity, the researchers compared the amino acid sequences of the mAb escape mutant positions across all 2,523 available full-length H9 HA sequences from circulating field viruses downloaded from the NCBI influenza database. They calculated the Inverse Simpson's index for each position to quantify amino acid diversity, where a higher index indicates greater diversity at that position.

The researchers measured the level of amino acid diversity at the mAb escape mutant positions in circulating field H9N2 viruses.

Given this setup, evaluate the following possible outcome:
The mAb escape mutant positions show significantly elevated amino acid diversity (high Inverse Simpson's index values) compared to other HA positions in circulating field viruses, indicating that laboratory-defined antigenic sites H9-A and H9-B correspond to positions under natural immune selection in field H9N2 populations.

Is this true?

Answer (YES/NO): NO